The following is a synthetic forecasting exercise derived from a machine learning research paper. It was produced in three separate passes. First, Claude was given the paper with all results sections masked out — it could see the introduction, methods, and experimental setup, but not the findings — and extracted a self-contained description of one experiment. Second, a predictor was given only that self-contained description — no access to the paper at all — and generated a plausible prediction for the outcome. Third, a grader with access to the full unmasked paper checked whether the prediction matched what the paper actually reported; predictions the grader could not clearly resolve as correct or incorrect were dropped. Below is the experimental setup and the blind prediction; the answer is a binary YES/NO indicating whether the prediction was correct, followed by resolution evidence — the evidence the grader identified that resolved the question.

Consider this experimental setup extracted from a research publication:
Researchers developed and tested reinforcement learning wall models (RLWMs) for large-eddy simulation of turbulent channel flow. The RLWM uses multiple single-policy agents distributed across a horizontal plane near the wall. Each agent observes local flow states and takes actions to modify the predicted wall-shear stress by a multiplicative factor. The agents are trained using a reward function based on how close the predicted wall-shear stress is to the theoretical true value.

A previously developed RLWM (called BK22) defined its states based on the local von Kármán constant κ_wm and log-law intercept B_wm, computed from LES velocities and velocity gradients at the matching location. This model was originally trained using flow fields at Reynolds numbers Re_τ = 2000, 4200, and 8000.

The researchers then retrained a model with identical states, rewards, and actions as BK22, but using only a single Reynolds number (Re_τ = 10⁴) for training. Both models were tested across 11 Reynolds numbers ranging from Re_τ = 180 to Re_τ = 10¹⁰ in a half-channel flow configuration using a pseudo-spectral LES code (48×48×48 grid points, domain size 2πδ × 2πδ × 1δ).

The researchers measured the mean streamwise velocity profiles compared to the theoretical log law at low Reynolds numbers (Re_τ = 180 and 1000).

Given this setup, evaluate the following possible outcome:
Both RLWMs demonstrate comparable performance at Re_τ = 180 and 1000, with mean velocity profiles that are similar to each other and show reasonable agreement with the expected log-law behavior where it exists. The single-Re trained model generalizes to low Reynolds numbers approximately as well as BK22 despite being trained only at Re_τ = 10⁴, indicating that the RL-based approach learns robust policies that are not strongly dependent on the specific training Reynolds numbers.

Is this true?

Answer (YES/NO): NO